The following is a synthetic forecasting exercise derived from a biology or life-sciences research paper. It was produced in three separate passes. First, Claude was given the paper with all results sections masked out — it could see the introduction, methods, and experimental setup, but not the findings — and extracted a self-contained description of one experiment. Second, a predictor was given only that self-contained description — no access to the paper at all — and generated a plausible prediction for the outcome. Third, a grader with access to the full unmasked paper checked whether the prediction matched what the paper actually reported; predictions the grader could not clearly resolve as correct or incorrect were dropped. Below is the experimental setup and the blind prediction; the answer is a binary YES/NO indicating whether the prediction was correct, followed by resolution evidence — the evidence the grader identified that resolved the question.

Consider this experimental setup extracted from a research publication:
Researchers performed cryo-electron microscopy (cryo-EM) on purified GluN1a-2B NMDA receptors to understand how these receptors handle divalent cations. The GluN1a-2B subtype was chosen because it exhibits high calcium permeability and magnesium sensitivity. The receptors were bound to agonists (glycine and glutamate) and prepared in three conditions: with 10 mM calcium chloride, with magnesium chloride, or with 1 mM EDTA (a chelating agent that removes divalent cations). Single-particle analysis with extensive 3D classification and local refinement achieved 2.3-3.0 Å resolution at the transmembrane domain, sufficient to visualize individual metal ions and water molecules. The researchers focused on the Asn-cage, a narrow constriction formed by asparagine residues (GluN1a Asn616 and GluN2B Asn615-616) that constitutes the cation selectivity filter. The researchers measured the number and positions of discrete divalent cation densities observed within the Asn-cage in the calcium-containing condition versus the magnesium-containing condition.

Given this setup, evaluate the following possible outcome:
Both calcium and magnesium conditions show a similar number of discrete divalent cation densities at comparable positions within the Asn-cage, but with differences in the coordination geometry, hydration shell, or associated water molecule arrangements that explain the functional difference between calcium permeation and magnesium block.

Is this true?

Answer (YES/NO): NO